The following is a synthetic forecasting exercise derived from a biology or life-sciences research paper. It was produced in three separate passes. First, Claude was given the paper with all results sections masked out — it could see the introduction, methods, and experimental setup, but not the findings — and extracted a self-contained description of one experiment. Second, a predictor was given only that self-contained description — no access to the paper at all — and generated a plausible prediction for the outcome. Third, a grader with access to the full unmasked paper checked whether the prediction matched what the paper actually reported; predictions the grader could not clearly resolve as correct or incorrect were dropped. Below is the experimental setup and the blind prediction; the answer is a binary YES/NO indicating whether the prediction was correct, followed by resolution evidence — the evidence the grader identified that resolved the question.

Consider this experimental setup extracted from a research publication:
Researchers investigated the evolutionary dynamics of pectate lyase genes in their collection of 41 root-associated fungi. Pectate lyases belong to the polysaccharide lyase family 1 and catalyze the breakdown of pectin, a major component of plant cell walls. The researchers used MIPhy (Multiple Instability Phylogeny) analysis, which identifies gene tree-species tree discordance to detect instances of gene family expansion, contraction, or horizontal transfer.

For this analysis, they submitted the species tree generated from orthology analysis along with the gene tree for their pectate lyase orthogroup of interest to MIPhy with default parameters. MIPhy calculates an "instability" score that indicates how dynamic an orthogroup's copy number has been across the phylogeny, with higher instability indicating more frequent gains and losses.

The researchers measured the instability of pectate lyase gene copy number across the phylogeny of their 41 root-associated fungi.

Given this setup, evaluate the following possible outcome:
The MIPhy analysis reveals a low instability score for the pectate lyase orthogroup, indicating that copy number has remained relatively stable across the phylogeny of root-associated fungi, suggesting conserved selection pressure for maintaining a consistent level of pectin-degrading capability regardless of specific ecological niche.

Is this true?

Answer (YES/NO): NO